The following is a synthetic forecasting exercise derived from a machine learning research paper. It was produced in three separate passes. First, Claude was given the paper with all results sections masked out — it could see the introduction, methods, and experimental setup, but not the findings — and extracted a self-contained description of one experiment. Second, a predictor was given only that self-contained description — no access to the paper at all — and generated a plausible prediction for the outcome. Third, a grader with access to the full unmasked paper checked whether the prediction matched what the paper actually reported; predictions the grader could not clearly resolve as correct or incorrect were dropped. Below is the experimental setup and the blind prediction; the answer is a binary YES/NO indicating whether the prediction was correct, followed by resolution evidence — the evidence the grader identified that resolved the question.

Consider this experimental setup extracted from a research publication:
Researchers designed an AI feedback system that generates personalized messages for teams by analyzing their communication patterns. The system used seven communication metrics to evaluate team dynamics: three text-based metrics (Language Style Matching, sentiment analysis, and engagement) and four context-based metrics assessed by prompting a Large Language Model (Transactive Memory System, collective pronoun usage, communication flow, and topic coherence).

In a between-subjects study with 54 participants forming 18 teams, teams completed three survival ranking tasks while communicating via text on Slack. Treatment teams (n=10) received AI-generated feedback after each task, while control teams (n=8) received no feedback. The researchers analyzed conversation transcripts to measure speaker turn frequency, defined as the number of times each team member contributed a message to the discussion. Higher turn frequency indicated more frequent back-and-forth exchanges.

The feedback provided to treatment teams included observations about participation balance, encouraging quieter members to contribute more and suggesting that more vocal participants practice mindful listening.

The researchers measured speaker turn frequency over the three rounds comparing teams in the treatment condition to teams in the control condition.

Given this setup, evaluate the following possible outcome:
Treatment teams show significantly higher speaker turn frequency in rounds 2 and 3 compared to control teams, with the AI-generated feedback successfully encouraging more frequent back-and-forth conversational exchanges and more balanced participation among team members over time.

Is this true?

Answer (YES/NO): NO